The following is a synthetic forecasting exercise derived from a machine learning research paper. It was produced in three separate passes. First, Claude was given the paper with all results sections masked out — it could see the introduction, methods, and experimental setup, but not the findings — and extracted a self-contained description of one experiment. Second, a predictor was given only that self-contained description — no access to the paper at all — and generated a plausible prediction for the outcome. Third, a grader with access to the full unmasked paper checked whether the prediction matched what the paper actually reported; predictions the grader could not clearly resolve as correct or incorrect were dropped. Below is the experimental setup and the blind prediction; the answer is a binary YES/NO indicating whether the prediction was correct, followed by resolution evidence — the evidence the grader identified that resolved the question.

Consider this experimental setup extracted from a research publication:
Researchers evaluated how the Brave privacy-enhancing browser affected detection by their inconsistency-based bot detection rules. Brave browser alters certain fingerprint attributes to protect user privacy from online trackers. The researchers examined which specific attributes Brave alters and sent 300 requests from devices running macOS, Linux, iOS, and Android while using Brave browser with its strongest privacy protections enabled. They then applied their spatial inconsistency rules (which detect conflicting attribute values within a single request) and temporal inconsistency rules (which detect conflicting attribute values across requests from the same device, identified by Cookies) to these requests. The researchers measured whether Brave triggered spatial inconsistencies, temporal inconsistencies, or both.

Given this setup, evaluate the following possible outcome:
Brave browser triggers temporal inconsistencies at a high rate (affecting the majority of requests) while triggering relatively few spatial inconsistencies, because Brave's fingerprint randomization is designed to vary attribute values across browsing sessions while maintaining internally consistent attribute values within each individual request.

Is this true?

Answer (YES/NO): NO